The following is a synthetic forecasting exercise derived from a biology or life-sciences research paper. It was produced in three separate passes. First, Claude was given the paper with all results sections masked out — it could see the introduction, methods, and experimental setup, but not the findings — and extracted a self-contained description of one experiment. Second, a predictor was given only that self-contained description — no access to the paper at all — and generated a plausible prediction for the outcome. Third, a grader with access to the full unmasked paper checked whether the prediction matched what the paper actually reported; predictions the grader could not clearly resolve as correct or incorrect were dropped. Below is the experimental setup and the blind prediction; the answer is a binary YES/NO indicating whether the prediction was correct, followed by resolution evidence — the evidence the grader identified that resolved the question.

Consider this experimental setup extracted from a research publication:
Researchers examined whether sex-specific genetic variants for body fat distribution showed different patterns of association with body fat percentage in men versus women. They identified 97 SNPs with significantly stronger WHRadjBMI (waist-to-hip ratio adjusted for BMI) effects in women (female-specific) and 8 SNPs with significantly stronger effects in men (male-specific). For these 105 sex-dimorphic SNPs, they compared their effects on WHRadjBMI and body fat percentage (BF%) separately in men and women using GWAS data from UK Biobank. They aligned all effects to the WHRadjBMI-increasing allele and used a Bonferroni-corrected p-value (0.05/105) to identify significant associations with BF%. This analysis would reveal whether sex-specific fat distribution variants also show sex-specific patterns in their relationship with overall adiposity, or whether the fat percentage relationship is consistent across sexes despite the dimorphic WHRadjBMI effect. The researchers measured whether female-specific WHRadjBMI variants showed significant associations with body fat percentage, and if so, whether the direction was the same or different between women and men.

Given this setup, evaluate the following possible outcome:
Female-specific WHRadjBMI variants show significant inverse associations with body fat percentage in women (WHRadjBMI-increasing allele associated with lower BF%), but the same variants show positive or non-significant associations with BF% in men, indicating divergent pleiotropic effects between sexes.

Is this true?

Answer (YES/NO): NO